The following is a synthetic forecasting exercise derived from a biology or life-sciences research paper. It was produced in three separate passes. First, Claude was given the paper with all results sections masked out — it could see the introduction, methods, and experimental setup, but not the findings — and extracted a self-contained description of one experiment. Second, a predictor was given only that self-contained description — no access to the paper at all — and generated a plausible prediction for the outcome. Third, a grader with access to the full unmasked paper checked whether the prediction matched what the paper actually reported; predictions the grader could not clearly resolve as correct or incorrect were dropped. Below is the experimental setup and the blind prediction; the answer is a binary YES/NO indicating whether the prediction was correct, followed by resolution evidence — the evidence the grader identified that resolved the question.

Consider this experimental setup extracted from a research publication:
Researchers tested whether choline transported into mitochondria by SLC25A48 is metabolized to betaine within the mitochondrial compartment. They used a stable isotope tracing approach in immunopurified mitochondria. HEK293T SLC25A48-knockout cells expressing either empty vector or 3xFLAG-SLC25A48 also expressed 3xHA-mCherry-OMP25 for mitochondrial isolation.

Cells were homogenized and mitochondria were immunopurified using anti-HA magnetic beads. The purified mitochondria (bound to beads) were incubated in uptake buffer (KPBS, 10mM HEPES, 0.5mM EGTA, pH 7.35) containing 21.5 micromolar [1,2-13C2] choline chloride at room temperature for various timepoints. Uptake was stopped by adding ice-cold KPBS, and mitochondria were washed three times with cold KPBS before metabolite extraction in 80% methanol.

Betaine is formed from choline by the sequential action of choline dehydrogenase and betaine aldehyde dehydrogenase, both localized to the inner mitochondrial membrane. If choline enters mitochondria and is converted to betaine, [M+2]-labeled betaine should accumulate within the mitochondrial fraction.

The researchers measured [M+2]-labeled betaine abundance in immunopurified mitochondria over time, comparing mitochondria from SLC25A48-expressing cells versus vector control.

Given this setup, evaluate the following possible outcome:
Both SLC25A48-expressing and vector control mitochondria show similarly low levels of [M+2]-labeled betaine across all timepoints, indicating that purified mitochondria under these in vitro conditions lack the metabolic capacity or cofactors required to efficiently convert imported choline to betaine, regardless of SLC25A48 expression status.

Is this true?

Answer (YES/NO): NO